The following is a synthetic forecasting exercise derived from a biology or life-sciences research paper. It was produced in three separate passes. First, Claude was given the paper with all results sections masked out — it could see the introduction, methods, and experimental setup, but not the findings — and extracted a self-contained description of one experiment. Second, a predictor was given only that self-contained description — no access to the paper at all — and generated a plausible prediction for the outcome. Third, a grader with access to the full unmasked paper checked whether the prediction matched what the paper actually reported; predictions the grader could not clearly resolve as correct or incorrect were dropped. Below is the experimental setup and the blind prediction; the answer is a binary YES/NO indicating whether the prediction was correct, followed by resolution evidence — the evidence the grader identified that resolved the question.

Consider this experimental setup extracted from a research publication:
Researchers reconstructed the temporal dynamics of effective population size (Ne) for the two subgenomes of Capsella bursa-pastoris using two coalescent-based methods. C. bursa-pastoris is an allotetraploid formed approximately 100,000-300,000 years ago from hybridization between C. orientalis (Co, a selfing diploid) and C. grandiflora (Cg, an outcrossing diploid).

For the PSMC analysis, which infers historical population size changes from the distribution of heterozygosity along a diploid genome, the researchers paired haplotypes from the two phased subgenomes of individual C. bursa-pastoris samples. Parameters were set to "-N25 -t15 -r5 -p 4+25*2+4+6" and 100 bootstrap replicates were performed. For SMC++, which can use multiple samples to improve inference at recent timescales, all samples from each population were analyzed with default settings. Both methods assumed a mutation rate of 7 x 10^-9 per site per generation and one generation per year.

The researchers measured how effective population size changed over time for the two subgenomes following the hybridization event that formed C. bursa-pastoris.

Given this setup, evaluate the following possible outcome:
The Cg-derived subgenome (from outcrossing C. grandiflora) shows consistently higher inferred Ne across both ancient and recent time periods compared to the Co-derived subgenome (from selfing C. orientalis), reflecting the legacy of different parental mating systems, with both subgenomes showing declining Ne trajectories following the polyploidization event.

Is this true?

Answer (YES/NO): NO